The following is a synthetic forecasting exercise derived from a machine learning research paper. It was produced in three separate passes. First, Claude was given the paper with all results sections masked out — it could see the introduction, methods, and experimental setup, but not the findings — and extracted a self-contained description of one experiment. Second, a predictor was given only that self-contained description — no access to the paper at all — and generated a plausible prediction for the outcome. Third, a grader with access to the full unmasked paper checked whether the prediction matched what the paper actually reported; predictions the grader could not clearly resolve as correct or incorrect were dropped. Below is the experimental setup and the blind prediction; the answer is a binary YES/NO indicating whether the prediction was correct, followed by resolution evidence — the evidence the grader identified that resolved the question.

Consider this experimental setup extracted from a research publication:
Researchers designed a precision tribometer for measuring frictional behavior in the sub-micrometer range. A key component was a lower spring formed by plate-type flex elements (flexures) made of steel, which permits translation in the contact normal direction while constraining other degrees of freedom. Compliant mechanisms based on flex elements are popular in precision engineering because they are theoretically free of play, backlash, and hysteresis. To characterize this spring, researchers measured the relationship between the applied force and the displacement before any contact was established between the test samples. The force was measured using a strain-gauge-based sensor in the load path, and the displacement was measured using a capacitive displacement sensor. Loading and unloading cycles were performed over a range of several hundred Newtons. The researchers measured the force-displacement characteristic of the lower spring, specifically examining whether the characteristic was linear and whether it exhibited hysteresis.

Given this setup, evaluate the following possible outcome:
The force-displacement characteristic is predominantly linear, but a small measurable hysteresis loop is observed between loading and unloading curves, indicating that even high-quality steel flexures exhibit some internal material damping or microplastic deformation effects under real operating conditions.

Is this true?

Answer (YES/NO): NO